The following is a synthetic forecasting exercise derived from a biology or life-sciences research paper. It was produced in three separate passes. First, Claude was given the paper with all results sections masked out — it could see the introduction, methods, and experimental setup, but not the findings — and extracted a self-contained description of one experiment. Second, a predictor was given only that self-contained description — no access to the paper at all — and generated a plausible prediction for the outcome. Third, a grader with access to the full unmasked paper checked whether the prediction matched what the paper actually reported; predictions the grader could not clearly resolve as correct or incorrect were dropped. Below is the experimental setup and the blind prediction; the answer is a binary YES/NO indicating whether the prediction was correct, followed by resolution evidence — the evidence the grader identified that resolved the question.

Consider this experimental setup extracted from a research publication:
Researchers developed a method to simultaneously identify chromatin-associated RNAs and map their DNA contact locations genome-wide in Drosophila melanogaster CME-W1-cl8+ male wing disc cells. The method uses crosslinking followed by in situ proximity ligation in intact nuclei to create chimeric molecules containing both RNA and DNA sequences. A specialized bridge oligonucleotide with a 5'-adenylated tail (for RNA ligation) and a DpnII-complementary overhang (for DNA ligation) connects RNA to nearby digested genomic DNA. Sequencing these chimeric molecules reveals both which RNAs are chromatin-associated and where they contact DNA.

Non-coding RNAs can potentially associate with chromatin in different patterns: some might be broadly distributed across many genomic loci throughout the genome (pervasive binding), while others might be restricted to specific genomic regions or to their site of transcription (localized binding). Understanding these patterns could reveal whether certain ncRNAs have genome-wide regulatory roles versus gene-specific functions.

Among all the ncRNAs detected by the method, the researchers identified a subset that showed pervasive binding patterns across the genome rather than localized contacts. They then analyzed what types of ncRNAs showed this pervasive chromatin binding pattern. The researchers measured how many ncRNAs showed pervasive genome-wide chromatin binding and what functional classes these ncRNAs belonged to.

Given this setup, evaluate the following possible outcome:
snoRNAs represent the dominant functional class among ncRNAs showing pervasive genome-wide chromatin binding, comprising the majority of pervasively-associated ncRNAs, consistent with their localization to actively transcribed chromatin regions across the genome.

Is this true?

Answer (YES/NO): NO